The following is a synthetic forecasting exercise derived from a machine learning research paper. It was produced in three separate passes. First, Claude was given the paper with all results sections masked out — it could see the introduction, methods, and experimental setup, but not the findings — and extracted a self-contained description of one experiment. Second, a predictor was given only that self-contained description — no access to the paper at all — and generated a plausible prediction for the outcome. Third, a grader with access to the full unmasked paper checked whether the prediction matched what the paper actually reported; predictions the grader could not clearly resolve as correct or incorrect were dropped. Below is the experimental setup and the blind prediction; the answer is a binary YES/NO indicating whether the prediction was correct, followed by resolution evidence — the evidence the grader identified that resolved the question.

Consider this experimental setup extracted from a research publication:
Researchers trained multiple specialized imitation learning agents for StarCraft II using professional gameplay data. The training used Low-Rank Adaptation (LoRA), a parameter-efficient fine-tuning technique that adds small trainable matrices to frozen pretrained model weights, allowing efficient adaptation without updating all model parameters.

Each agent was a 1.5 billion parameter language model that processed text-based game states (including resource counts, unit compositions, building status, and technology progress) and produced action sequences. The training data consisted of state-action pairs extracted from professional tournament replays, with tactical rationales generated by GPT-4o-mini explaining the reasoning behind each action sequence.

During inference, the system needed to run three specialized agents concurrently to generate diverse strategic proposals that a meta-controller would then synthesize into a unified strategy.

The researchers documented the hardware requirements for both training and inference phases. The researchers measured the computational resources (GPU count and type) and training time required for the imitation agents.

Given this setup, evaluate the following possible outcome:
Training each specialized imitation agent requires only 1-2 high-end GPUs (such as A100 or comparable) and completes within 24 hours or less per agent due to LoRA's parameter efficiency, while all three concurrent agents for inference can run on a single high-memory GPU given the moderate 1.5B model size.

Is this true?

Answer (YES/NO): NO